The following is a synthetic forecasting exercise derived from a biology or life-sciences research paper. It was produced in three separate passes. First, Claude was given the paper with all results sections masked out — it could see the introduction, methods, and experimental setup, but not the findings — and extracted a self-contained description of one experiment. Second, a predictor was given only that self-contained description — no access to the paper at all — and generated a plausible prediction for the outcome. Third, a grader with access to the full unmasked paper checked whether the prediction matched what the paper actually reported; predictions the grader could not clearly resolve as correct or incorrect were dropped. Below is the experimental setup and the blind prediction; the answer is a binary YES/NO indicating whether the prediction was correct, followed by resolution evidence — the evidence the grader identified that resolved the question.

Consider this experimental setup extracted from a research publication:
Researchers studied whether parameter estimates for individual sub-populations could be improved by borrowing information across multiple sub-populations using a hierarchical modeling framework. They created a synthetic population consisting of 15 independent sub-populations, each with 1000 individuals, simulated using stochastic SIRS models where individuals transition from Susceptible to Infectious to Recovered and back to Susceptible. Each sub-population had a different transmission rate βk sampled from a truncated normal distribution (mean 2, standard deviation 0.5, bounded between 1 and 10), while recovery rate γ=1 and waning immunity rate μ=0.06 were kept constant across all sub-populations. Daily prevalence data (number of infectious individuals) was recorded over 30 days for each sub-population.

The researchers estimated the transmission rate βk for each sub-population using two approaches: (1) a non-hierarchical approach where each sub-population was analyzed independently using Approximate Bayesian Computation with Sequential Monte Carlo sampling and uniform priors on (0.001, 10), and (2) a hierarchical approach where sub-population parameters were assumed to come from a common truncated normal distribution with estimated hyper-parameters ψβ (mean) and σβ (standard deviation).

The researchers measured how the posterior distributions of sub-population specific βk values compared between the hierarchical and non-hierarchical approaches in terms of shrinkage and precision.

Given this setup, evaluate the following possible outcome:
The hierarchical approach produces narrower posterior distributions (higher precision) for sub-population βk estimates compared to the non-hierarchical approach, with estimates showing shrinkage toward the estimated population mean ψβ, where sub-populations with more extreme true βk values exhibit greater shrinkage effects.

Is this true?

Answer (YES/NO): YES